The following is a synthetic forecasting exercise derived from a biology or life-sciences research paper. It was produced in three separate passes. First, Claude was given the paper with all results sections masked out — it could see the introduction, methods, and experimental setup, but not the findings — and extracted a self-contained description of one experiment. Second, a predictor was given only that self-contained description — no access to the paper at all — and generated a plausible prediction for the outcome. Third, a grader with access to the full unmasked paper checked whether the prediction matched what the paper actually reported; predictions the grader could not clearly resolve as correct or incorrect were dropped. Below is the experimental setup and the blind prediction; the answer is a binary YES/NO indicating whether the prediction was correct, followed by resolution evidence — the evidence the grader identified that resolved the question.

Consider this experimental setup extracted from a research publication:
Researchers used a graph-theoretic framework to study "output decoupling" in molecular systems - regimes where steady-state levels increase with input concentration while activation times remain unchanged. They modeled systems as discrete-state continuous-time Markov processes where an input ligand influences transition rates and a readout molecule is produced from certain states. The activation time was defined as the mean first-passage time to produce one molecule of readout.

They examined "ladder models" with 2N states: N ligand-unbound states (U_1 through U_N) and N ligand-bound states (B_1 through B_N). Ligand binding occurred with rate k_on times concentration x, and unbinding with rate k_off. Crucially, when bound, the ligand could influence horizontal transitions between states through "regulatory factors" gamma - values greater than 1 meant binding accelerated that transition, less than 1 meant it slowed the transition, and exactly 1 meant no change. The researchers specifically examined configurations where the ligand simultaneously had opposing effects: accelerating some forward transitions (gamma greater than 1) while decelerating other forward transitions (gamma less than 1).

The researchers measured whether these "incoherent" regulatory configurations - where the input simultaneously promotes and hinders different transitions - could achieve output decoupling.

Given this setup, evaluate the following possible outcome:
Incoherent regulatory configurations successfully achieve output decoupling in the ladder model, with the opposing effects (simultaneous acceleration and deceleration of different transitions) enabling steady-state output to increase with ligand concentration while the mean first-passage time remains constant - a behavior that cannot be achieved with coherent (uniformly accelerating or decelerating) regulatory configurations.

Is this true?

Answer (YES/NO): YES